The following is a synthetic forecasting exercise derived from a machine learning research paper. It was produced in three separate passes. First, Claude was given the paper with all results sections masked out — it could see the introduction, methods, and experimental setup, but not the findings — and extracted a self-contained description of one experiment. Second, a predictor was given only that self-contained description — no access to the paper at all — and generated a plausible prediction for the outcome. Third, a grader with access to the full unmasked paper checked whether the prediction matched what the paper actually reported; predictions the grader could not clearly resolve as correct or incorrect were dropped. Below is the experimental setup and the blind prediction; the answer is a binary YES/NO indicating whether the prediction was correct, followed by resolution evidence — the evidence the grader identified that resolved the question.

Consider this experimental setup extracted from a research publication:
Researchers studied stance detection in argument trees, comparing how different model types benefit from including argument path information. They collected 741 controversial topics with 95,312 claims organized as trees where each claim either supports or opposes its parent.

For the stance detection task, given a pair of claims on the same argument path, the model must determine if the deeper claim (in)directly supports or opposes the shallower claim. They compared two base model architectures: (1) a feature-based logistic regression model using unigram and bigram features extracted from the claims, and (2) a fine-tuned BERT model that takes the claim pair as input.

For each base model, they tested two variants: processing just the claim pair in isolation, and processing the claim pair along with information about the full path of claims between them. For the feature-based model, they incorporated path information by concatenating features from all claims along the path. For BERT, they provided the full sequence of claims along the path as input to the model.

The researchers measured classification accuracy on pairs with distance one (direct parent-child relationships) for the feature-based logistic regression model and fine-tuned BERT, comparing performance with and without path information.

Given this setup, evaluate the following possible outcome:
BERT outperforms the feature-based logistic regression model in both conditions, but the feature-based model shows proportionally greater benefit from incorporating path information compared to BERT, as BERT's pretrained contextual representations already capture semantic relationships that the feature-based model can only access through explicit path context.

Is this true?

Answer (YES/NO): NO